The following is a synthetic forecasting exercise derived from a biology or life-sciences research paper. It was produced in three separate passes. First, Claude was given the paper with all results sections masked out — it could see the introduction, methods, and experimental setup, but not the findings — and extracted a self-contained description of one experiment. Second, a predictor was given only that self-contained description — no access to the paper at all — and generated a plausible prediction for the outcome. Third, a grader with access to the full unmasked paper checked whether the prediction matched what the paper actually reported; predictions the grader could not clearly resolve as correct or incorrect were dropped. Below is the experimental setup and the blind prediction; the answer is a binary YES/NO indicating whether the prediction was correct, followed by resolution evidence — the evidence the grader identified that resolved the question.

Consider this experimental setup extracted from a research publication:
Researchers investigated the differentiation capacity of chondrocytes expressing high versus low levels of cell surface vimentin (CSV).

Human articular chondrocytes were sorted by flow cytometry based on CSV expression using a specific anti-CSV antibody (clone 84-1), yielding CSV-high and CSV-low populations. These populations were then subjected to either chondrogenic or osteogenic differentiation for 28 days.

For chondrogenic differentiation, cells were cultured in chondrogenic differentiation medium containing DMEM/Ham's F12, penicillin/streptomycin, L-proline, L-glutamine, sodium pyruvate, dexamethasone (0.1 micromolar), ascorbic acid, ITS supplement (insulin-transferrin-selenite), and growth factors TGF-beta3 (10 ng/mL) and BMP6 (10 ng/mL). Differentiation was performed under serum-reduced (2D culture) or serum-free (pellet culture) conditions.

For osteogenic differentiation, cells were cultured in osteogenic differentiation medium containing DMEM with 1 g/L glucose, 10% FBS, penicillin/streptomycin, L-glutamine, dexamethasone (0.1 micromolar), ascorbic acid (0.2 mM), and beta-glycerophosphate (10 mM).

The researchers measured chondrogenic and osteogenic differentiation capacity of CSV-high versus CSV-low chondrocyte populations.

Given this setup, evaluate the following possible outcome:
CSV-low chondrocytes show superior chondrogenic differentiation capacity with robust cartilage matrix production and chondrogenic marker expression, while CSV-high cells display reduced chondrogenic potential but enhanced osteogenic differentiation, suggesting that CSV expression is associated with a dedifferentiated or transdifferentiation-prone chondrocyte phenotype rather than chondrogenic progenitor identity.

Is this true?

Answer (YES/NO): YES